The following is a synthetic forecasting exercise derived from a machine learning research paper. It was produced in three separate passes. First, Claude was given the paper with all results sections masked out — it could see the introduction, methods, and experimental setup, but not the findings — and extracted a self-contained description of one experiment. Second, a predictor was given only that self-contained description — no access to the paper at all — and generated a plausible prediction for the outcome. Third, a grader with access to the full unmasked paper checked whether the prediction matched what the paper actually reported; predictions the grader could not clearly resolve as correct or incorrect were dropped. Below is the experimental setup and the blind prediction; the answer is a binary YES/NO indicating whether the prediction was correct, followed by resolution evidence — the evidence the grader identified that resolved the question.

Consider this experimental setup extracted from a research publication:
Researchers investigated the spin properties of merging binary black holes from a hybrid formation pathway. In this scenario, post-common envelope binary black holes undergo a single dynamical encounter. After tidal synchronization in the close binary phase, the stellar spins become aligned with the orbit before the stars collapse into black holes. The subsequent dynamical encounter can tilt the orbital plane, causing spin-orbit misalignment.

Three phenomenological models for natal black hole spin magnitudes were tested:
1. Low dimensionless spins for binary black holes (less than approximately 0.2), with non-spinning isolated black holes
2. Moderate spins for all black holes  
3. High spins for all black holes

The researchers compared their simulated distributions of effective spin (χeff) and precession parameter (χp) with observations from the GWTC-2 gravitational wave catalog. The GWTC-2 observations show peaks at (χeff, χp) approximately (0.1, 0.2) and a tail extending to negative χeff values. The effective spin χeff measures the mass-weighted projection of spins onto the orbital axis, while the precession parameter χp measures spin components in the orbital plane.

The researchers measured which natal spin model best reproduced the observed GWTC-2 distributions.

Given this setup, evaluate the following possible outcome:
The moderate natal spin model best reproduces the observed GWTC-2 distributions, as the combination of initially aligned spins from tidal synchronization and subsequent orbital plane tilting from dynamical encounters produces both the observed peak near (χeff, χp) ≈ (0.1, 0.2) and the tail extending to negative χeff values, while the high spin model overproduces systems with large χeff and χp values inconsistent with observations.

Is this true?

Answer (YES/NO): NO